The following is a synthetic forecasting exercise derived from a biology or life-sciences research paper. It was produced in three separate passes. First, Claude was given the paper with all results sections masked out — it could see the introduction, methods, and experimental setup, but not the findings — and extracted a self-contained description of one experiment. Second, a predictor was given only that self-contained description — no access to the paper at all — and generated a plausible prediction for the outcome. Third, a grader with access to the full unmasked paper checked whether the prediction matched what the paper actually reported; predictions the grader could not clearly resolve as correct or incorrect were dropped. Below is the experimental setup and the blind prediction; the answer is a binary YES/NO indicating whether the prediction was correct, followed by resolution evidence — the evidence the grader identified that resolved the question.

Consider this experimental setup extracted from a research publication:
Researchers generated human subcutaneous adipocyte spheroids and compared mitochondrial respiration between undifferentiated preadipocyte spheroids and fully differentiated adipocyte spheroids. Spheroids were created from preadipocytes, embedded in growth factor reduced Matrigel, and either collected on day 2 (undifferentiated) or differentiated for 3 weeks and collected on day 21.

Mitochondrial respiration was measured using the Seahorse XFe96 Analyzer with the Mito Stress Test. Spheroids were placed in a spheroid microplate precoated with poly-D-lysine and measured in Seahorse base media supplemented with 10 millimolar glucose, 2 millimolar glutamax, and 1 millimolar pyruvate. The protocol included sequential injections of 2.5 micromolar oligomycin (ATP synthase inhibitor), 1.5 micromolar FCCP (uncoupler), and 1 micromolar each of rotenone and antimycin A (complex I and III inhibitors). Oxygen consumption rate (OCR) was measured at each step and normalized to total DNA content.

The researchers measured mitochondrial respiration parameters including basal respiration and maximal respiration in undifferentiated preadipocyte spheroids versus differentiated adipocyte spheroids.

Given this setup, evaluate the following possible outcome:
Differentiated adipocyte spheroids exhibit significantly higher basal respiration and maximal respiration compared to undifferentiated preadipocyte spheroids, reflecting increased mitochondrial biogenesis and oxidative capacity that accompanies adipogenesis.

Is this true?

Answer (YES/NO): YES